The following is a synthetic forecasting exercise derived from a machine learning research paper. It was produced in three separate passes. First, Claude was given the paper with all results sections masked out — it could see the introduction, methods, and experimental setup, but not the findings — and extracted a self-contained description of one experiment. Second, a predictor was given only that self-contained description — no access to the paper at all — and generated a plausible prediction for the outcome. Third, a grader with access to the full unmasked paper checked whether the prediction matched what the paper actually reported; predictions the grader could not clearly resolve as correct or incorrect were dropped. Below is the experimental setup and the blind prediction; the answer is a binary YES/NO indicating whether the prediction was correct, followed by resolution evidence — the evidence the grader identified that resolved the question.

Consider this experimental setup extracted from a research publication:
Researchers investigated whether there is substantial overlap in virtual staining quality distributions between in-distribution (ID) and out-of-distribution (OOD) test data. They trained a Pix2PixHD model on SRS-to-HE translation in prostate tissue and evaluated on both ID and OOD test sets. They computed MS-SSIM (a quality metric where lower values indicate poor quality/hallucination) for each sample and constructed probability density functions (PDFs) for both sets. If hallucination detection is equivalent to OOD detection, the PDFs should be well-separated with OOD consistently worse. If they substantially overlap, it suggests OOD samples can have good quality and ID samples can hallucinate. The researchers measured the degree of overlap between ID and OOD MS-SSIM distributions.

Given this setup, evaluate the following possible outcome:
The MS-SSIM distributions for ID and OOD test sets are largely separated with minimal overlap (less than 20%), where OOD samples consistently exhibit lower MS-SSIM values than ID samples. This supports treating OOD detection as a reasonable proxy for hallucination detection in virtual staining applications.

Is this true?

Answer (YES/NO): NO